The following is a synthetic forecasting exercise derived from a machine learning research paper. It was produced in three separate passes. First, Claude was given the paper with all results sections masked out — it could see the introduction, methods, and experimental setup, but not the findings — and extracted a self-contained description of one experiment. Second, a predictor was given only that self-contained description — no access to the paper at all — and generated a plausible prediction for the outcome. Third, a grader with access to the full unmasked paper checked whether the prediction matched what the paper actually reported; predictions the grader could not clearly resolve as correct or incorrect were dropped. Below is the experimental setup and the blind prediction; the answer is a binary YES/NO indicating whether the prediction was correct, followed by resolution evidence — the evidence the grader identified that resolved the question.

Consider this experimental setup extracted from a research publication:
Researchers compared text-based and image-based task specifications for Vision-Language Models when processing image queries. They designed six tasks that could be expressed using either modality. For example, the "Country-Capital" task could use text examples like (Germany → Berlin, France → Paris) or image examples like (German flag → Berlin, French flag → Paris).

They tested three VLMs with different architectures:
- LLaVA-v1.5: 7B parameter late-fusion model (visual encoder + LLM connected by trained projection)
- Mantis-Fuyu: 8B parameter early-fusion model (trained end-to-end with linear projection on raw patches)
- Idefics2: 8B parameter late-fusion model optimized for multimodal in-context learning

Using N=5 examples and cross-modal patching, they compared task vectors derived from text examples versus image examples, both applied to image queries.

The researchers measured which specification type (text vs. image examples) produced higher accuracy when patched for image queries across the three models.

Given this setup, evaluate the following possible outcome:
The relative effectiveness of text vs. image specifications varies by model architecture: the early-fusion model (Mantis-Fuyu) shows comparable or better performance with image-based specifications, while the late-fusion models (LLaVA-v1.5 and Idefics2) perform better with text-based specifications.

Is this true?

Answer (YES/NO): NO